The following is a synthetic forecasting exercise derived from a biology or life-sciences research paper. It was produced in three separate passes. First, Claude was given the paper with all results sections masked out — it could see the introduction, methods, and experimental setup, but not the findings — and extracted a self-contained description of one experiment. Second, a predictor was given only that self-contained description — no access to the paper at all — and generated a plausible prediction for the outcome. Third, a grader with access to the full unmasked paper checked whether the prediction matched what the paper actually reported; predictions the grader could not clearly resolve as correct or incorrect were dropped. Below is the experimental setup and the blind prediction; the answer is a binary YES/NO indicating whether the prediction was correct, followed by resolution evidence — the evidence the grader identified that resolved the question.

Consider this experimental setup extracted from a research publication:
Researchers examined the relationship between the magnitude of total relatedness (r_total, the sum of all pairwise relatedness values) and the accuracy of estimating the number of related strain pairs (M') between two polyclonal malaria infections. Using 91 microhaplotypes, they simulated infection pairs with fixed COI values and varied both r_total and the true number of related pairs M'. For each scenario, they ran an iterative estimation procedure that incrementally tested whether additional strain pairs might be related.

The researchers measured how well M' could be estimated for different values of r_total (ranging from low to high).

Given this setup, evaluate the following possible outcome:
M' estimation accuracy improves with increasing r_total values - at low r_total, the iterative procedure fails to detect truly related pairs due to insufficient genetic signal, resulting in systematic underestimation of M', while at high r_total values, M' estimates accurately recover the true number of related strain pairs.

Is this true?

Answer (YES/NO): NO